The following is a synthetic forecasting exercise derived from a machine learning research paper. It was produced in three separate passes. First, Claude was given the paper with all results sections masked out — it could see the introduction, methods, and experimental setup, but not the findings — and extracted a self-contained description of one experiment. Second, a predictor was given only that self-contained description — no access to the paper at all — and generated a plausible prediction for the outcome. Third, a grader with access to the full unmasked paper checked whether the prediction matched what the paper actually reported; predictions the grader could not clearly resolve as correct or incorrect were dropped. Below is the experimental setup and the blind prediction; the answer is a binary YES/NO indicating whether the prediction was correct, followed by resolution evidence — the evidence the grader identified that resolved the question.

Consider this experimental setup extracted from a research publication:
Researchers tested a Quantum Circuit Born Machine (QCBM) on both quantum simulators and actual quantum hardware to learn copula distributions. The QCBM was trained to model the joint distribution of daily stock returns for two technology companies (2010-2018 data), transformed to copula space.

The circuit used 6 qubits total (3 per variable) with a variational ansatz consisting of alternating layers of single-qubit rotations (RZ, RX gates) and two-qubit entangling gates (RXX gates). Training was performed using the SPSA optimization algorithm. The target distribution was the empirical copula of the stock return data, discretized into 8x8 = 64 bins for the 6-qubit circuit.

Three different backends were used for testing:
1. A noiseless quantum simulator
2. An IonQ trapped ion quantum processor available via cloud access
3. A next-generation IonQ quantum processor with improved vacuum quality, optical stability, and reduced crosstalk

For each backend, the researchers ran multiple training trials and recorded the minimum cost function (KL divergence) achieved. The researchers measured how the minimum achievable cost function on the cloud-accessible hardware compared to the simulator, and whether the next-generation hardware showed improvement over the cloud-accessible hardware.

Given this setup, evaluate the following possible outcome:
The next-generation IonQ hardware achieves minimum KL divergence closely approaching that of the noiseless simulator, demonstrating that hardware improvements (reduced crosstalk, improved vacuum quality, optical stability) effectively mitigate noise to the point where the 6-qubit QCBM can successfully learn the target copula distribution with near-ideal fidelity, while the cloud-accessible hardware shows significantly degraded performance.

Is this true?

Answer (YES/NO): NO